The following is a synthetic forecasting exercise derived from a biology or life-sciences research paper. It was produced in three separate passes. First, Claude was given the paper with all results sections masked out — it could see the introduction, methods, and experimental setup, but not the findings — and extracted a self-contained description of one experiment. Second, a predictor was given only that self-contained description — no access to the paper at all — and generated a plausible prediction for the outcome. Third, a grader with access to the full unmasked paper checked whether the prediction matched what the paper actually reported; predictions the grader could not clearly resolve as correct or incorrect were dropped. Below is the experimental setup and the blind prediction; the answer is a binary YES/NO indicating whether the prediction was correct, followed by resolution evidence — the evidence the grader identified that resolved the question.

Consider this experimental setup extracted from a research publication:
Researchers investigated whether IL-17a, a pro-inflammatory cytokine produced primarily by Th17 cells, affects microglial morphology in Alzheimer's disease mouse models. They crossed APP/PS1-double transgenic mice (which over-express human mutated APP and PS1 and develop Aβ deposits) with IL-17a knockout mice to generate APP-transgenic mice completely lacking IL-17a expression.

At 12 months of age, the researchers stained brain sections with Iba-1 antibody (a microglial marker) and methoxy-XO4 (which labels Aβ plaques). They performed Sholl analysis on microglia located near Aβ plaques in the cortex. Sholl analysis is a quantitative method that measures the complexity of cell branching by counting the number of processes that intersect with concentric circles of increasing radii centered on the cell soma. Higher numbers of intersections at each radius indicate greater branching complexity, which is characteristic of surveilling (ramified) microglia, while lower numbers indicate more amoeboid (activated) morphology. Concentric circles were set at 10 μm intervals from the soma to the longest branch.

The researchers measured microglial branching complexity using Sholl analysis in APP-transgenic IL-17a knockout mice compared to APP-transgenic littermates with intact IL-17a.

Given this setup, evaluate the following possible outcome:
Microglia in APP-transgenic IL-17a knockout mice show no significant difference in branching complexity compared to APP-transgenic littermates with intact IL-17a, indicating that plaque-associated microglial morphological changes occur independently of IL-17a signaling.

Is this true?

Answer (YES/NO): NO